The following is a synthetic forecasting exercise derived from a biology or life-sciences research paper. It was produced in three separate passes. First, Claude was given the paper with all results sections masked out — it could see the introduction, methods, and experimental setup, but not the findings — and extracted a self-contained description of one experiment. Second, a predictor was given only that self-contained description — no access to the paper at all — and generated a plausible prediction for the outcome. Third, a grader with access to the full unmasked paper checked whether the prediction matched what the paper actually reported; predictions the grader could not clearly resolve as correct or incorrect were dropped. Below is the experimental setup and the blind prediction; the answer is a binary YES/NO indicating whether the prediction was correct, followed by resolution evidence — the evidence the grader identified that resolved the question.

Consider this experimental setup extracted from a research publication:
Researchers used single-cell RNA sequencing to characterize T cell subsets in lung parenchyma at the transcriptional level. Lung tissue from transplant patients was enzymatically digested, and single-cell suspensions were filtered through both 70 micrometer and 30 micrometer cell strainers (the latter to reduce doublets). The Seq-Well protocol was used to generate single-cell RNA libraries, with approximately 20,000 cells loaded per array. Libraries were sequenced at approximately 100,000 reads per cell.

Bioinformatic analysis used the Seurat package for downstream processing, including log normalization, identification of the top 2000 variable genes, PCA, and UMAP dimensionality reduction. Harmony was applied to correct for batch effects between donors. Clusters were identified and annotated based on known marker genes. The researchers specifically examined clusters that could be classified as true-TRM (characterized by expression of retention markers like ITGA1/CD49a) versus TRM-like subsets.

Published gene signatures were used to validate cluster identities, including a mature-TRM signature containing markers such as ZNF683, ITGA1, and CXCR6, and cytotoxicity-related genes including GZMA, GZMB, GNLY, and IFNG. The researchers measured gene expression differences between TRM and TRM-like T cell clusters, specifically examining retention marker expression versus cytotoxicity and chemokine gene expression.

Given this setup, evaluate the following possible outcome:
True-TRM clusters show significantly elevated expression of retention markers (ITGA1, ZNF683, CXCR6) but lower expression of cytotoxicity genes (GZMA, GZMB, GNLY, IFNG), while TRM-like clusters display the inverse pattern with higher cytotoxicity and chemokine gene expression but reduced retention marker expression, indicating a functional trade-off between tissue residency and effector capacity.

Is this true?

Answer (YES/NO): YES